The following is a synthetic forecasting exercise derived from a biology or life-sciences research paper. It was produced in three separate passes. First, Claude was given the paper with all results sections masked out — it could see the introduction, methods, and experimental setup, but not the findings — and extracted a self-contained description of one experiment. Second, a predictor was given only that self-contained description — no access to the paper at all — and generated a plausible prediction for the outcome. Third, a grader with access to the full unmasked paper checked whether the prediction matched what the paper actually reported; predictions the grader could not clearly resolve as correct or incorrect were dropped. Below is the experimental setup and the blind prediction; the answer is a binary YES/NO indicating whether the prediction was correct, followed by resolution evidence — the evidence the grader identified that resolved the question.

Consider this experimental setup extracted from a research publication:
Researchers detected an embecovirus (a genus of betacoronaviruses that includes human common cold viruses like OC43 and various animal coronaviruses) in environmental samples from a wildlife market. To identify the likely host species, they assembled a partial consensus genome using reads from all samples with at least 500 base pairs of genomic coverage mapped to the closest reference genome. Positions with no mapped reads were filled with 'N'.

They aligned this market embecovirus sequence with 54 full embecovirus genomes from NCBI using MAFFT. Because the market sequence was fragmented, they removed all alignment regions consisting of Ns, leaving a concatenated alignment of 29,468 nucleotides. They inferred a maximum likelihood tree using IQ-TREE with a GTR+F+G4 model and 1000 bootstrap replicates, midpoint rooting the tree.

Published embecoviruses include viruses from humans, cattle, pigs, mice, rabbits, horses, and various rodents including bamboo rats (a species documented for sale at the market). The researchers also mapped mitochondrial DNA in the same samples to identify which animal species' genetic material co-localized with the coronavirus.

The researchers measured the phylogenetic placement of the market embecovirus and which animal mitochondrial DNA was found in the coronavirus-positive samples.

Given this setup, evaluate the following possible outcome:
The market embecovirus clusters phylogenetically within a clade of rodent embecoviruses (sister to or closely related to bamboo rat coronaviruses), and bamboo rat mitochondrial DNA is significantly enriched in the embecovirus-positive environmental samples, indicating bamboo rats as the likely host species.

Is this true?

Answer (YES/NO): YES